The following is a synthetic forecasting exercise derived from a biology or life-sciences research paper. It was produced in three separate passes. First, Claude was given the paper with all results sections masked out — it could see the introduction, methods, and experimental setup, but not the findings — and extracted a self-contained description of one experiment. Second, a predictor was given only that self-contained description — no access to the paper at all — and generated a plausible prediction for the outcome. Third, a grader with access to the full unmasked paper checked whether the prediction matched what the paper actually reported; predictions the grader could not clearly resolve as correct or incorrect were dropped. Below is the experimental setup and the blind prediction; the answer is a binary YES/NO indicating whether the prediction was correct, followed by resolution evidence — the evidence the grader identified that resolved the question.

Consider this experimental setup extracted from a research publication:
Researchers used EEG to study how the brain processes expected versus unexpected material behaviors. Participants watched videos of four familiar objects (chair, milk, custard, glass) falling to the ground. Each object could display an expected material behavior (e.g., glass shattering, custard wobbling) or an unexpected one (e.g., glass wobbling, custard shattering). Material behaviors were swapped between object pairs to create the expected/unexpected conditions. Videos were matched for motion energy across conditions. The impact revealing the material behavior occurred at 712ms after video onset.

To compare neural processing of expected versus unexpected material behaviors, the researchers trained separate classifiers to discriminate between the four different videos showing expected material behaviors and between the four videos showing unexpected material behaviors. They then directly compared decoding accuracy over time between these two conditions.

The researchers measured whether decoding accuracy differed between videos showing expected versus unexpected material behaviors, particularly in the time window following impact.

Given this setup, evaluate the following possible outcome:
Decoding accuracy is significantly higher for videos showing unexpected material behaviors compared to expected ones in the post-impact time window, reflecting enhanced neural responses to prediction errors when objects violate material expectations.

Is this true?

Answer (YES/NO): YES